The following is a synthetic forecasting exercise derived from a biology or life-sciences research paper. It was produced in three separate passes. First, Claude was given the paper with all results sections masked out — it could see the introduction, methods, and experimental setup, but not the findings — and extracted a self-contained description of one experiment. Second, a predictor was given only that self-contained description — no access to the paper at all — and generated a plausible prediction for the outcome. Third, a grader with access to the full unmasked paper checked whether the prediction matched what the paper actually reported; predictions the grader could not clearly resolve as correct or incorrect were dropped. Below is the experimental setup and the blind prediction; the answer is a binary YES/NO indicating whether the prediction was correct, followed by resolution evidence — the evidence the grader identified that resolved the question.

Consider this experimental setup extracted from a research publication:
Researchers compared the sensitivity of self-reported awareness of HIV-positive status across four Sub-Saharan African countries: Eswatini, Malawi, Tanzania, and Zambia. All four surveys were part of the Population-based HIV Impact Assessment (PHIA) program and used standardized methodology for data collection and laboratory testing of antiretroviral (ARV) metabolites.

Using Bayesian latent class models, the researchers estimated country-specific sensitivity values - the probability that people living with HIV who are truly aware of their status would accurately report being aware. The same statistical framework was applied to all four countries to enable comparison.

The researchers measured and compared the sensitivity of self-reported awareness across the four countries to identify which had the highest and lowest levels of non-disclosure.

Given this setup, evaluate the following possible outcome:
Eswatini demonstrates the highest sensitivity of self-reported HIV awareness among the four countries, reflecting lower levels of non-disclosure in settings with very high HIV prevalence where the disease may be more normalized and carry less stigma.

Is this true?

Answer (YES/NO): YES